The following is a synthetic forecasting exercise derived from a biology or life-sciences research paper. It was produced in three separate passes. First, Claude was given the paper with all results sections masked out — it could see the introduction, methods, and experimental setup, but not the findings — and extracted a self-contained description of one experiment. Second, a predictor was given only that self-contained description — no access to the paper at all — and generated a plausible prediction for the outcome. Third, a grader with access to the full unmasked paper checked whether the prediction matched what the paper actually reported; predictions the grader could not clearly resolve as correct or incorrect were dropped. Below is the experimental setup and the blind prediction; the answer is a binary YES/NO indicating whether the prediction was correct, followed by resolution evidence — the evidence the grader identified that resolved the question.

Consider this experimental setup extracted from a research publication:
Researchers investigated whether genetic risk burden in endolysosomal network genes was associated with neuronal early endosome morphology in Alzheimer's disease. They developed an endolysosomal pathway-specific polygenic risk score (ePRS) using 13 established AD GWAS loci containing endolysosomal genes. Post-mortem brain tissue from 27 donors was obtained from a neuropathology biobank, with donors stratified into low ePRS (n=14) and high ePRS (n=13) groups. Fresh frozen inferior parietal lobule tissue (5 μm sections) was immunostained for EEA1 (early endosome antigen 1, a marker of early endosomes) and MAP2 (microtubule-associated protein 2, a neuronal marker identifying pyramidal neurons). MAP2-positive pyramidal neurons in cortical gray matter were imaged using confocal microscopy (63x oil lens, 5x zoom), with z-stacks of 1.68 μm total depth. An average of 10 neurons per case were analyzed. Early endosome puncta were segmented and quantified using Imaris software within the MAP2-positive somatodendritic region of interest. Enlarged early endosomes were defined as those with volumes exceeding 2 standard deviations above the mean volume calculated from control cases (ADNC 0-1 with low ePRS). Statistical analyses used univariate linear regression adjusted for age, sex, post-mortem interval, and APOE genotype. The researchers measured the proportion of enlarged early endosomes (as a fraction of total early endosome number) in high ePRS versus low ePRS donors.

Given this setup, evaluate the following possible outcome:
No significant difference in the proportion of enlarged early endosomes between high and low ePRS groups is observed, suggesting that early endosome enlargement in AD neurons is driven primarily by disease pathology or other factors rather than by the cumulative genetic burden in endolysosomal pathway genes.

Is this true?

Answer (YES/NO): NO